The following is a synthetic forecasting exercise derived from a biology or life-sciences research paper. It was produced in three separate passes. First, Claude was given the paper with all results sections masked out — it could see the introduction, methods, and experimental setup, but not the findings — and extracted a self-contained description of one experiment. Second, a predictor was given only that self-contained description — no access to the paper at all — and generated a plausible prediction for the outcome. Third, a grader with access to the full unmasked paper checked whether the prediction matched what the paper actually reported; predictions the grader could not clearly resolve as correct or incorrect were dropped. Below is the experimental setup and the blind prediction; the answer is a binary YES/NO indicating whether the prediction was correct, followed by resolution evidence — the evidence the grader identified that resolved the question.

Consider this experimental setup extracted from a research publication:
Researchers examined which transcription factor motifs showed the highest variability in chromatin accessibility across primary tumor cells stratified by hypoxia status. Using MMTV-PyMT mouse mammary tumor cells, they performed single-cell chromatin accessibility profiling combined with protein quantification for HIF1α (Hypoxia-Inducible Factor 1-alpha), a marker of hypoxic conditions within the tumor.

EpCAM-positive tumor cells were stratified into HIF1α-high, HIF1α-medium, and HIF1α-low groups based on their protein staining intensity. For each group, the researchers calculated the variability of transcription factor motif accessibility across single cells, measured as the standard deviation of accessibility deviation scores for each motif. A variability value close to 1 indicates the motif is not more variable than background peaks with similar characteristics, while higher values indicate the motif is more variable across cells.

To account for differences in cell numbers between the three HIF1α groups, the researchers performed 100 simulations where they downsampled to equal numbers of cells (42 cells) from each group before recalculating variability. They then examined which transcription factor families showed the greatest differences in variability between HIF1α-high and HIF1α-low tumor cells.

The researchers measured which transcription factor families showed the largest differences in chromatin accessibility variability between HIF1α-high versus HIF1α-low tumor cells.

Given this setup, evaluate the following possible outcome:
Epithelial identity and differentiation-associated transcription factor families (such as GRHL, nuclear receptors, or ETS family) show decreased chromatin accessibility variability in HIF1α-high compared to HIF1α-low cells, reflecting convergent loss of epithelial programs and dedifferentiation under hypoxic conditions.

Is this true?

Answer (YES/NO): NO